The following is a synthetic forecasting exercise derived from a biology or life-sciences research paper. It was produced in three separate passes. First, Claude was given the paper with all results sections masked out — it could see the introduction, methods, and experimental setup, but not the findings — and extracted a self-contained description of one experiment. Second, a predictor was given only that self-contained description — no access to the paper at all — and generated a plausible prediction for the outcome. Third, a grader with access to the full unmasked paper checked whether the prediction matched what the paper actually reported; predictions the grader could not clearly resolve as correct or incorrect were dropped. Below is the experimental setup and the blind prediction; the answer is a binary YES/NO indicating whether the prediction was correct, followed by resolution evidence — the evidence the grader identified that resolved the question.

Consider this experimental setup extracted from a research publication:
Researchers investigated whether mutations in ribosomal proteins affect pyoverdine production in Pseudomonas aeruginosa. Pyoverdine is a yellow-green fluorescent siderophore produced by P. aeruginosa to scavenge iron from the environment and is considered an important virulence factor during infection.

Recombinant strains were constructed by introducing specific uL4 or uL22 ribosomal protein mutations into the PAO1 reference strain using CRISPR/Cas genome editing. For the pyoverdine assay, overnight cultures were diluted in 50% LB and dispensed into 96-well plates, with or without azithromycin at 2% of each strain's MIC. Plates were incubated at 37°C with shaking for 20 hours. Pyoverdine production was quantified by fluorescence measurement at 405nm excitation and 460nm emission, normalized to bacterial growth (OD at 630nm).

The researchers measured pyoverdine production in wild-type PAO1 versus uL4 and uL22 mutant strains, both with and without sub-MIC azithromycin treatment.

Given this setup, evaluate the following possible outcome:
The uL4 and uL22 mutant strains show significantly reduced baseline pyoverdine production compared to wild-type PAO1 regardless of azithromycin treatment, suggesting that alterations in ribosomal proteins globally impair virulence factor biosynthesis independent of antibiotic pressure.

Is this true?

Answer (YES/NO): NO